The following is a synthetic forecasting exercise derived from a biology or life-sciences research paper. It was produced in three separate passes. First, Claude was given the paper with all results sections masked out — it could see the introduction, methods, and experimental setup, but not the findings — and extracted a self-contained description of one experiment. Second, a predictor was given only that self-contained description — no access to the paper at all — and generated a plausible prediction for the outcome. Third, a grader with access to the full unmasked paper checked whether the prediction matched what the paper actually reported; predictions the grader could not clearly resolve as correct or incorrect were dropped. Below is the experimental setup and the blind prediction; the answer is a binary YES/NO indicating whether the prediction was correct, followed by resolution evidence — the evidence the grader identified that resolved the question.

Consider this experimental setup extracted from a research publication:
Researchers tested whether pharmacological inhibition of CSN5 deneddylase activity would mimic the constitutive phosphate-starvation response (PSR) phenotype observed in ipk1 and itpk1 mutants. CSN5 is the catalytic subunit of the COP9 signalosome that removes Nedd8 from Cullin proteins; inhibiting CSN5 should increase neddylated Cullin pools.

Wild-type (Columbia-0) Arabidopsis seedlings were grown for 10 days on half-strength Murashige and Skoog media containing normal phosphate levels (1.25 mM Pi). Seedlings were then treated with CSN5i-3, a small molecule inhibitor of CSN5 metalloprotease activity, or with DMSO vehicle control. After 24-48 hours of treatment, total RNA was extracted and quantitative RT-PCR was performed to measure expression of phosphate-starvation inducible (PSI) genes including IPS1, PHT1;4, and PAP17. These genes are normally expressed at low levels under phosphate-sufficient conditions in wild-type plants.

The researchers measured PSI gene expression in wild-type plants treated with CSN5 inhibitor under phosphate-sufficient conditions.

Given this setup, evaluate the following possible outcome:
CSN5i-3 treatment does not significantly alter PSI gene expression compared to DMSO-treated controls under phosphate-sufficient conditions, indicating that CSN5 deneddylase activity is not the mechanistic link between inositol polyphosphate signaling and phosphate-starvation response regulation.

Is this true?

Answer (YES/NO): NO